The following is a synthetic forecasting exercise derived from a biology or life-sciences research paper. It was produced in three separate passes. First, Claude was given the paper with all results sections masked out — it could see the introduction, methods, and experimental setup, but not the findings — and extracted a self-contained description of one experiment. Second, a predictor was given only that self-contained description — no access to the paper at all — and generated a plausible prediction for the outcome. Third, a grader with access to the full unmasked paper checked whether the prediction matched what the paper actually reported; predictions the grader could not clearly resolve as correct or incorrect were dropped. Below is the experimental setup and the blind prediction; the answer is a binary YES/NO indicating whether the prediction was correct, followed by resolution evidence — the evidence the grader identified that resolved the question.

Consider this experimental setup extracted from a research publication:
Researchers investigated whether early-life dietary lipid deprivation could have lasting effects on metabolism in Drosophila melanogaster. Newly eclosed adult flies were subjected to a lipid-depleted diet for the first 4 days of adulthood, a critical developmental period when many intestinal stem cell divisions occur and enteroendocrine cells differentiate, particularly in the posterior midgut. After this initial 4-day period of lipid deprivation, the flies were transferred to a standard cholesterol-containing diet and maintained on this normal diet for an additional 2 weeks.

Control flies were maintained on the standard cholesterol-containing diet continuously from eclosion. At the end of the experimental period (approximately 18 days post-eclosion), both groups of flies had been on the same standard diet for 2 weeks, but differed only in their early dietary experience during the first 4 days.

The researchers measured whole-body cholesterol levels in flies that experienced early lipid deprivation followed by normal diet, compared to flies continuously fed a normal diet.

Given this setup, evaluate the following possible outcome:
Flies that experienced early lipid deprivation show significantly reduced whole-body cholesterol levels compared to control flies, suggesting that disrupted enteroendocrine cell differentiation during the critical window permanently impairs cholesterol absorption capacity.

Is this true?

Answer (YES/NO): NO